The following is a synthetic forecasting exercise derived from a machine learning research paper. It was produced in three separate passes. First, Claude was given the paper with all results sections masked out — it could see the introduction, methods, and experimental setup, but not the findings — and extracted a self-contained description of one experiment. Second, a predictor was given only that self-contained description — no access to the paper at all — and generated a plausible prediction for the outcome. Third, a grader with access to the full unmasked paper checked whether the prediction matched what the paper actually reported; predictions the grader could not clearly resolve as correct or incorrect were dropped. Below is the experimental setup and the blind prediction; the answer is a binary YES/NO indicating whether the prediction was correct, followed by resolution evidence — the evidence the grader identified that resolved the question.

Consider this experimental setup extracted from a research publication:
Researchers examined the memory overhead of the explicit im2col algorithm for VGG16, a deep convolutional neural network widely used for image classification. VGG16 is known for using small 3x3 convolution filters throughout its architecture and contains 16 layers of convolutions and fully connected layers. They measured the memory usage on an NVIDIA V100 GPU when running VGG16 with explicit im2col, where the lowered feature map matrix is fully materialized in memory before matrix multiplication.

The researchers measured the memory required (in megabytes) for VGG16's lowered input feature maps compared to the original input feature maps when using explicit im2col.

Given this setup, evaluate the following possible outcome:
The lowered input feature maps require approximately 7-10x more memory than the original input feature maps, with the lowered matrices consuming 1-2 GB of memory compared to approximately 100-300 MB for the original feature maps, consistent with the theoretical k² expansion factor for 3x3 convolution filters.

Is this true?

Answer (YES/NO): NO